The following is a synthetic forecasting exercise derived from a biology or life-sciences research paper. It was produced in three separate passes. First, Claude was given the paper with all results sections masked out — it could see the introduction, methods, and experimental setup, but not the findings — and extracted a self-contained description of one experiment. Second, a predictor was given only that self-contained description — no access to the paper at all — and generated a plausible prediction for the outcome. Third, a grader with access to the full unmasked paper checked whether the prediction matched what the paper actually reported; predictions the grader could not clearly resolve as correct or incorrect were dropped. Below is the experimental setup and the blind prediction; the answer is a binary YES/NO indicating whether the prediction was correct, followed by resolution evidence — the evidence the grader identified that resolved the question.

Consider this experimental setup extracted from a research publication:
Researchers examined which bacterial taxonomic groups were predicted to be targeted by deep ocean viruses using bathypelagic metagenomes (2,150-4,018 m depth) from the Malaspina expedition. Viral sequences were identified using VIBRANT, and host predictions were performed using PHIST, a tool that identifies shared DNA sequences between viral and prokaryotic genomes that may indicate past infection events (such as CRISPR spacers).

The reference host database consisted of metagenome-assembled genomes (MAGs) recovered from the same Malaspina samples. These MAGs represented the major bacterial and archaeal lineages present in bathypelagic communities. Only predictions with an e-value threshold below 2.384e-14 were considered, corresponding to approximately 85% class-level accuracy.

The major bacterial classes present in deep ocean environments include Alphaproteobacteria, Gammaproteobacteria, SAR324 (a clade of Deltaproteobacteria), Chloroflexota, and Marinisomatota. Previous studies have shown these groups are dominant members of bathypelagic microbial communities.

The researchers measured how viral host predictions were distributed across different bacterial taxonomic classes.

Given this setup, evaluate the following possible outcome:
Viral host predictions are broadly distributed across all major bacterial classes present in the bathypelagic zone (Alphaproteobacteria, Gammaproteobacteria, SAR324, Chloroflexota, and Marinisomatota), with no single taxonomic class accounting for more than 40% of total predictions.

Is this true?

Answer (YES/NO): YES